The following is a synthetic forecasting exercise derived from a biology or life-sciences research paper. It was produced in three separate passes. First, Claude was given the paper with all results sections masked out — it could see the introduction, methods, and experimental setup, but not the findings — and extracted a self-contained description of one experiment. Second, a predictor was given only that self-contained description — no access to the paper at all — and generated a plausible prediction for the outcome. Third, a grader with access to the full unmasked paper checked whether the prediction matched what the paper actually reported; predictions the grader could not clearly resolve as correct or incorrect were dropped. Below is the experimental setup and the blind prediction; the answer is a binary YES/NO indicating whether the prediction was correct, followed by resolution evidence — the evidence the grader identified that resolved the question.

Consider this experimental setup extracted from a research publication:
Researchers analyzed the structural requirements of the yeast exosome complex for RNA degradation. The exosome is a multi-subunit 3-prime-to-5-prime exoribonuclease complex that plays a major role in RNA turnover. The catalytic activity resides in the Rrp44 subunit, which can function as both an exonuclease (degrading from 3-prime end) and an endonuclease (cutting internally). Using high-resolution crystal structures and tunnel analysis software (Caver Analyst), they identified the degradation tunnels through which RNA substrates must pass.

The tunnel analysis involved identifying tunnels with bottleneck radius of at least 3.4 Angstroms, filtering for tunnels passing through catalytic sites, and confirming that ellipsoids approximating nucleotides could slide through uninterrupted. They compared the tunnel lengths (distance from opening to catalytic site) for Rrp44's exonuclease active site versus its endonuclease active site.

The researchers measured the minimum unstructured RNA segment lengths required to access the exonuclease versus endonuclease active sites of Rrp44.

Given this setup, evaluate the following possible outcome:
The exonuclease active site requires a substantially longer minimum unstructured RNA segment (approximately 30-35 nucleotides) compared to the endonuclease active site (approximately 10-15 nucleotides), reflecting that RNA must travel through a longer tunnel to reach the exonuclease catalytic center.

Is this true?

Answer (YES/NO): NO